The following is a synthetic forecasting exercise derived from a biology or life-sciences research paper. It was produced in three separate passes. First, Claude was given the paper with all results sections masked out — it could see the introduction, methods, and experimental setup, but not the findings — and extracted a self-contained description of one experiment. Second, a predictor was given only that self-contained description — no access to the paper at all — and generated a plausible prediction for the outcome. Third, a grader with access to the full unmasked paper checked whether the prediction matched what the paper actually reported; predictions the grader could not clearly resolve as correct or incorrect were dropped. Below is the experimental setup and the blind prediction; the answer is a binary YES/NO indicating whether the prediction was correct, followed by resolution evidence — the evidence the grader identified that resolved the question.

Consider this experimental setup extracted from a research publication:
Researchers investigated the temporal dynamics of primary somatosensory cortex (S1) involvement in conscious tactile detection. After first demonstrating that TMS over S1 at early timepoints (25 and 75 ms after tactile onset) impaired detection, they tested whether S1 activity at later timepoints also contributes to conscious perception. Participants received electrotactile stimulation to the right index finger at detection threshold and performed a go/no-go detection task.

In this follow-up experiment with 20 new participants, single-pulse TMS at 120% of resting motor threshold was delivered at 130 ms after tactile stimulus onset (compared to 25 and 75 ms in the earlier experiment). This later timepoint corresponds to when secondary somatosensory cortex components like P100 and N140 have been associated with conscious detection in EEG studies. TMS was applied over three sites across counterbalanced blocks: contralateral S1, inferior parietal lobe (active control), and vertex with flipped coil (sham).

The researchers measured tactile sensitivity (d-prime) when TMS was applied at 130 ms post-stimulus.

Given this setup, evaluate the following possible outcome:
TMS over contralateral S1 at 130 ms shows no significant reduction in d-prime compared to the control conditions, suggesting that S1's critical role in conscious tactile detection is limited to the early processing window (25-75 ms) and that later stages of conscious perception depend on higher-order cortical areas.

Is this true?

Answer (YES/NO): YES